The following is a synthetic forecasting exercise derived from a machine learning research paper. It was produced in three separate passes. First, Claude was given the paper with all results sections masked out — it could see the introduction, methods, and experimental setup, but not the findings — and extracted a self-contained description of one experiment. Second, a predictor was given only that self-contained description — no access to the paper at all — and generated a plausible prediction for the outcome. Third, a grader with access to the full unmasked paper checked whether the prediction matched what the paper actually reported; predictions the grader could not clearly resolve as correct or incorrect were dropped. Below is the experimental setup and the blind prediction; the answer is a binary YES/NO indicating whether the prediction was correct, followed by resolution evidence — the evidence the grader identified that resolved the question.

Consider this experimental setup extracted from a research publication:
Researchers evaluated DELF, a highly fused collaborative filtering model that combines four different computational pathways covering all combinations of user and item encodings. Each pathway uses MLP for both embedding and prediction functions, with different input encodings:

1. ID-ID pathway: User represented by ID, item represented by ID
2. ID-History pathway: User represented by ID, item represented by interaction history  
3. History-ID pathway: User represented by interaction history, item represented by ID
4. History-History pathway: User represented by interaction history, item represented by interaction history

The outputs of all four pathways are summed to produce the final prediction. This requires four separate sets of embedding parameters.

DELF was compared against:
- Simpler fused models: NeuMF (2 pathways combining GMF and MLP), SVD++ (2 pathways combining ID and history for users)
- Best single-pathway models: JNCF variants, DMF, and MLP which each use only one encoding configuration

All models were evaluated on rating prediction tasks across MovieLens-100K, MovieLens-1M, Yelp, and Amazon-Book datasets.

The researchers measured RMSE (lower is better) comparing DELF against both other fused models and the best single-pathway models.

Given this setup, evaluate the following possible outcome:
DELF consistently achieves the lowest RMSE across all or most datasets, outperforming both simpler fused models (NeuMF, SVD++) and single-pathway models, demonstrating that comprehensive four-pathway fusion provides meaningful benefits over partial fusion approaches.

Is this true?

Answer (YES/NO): NO